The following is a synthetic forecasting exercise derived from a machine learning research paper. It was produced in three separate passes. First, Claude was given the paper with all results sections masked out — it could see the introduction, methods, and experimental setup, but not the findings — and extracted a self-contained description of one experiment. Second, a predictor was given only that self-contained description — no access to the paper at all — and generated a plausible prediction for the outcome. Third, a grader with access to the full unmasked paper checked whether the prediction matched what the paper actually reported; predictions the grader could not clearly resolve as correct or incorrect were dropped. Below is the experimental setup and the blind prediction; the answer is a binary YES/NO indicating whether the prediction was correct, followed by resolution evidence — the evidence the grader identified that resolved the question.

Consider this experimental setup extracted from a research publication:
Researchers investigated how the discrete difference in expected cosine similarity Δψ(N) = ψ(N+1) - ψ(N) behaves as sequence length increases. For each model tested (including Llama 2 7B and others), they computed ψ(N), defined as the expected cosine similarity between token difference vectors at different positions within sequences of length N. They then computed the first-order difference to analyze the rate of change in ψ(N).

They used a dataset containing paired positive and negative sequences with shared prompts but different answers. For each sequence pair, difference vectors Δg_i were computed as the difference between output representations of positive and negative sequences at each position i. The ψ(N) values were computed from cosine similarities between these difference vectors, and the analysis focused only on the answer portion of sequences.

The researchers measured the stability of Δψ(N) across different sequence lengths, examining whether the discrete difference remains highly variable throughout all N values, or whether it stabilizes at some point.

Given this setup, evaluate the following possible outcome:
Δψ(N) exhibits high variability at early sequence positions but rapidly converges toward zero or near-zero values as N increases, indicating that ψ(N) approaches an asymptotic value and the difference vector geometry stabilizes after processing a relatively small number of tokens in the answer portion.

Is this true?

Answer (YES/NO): YES